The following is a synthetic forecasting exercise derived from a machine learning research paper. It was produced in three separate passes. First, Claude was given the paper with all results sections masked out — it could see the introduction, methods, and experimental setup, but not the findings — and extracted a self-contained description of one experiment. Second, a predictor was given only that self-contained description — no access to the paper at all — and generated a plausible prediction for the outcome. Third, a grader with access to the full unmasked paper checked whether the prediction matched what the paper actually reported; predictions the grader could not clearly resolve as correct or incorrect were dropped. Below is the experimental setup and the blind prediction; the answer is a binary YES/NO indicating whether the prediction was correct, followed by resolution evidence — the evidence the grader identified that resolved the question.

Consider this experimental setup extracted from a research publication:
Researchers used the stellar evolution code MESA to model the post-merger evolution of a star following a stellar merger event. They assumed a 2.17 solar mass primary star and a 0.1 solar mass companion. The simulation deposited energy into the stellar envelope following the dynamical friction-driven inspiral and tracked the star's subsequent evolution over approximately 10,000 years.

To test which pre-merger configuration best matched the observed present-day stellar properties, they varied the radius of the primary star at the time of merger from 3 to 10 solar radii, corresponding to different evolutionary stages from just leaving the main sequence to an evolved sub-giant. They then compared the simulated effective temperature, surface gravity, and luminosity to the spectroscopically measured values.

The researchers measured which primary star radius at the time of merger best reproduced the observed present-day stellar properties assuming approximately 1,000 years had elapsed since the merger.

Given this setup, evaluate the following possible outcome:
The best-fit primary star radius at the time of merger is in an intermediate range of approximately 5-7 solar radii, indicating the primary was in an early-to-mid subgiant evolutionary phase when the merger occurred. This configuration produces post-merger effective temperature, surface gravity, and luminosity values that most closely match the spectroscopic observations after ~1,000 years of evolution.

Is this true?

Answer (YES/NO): YES